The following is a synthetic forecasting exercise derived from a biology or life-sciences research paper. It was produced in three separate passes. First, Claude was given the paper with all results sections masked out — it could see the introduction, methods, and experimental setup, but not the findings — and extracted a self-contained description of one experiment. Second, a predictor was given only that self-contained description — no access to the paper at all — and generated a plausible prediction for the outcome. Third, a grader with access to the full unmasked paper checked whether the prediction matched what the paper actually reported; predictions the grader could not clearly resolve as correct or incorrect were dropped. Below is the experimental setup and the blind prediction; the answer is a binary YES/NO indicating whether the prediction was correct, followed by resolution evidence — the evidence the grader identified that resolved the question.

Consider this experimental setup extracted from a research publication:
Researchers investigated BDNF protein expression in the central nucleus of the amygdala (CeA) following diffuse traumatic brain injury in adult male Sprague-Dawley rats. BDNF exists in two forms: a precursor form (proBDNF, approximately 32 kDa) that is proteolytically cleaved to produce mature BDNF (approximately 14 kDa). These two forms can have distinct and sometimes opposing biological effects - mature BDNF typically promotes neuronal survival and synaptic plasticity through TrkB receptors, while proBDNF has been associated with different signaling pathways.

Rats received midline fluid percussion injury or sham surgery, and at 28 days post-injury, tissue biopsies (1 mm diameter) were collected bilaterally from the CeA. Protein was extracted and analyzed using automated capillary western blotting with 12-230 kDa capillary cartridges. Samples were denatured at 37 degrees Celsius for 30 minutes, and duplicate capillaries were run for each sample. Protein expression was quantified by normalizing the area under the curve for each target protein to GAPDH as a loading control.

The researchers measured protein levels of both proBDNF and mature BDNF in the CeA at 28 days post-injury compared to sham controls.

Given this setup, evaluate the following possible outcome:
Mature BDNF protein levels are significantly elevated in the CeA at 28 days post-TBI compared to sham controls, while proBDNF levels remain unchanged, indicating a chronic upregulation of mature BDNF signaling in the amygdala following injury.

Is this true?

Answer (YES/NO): NO